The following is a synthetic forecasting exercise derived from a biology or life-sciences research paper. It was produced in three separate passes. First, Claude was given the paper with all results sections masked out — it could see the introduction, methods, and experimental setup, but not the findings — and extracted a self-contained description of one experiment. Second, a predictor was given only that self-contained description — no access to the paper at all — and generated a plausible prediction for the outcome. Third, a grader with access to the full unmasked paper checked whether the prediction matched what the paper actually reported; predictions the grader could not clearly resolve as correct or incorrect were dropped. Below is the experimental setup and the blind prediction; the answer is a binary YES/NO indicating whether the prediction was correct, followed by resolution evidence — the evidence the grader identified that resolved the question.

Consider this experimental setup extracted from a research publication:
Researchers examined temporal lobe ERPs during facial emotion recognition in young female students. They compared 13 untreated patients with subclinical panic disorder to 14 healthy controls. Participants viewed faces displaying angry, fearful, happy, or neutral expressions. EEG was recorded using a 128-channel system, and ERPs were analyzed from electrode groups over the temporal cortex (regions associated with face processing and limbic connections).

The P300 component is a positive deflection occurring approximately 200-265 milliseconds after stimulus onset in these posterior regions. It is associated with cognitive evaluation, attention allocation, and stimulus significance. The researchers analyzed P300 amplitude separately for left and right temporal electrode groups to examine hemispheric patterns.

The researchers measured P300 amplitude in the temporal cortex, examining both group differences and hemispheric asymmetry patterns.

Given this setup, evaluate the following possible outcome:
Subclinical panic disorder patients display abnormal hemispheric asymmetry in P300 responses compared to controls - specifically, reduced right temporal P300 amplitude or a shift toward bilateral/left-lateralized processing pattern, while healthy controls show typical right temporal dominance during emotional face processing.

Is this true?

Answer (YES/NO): NO